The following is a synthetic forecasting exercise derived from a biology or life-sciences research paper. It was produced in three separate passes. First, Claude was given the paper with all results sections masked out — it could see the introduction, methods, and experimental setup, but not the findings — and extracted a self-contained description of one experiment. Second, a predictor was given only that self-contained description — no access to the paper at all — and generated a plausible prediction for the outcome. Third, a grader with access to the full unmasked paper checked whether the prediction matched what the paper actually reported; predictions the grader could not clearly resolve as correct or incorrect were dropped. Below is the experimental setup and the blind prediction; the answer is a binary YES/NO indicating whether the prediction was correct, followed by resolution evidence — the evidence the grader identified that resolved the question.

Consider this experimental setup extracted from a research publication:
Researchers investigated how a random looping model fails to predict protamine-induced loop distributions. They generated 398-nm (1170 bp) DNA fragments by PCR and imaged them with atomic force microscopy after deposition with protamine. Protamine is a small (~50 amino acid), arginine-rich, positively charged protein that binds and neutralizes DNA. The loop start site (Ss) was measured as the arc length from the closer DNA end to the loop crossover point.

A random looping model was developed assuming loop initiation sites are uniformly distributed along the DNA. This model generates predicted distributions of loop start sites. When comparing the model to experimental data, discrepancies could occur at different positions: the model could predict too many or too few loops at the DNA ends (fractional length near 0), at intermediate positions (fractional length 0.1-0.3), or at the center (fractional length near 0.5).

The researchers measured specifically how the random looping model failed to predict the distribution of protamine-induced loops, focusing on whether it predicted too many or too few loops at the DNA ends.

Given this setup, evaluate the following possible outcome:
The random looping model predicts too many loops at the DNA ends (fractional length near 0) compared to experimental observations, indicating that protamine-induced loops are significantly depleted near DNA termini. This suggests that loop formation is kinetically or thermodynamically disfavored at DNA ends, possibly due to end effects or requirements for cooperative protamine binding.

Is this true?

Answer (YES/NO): YES